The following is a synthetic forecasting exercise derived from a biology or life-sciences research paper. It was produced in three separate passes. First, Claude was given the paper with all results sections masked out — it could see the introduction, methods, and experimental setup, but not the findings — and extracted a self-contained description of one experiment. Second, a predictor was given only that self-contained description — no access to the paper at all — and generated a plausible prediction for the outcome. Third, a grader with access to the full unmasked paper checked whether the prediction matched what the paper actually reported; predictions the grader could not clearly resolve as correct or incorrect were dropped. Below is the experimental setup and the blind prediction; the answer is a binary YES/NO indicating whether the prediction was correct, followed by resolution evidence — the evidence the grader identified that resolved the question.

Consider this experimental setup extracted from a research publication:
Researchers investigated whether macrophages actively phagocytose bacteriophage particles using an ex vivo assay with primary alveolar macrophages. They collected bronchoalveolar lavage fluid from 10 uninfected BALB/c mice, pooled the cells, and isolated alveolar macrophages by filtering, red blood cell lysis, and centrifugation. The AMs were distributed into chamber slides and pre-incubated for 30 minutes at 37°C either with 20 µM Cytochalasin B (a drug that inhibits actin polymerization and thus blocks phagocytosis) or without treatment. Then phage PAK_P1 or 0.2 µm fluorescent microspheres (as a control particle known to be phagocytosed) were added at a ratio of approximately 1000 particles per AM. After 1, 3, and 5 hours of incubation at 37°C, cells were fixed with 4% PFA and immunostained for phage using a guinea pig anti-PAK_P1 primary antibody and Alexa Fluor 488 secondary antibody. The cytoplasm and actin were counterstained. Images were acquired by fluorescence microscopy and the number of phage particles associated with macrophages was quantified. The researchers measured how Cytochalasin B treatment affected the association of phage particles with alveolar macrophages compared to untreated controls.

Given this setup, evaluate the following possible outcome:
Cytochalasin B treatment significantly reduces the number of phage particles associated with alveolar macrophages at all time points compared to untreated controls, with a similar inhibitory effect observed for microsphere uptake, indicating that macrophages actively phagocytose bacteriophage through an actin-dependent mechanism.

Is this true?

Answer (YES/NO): NO